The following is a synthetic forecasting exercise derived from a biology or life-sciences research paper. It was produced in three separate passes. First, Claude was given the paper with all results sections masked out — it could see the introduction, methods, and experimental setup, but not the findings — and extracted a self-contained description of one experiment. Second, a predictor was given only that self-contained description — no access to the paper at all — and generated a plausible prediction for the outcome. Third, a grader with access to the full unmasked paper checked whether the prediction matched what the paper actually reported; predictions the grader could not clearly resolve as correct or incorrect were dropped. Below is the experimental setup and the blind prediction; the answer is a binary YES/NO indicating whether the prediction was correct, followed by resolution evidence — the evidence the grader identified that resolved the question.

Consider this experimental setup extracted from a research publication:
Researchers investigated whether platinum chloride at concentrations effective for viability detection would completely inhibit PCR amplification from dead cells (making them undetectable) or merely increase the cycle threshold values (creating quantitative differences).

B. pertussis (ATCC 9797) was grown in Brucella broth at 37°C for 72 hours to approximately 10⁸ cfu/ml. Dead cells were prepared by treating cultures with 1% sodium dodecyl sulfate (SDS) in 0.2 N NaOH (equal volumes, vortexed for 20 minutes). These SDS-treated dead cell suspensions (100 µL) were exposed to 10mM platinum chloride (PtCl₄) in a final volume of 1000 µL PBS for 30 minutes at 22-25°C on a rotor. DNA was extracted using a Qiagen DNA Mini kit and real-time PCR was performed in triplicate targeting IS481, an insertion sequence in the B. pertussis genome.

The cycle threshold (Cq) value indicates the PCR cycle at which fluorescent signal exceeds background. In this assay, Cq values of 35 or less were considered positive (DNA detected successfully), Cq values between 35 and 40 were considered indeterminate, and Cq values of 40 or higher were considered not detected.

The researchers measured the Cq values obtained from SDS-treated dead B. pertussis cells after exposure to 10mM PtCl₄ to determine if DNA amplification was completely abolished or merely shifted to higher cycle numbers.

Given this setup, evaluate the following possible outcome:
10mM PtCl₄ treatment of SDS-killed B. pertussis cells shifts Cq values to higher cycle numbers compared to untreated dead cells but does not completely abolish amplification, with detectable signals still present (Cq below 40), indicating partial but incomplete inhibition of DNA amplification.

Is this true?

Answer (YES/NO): NO